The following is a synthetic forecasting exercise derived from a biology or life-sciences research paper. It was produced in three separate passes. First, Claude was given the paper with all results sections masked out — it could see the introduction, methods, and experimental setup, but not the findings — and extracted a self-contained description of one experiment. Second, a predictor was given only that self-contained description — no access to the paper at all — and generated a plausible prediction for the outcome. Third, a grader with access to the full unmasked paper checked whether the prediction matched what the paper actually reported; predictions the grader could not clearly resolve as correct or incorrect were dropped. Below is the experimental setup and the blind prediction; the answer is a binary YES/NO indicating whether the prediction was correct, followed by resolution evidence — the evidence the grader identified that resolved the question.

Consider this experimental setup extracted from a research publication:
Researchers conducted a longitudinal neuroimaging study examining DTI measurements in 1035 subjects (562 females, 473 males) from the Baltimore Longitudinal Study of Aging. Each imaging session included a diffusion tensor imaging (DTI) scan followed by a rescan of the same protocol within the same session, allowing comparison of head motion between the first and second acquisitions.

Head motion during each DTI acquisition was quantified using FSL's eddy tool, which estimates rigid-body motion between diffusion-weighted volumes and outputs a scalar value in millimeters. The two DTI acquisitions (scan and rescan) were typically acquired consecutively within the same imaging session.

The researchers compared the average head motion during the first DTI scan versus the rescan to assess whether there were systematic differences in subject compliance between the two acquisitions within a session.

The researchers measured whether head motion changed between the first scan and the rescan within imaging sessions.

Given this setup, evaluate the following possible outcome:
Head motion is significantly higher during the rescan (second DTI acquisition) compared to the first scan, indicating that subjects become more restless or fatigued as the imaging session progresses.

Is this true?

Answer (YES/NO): YES